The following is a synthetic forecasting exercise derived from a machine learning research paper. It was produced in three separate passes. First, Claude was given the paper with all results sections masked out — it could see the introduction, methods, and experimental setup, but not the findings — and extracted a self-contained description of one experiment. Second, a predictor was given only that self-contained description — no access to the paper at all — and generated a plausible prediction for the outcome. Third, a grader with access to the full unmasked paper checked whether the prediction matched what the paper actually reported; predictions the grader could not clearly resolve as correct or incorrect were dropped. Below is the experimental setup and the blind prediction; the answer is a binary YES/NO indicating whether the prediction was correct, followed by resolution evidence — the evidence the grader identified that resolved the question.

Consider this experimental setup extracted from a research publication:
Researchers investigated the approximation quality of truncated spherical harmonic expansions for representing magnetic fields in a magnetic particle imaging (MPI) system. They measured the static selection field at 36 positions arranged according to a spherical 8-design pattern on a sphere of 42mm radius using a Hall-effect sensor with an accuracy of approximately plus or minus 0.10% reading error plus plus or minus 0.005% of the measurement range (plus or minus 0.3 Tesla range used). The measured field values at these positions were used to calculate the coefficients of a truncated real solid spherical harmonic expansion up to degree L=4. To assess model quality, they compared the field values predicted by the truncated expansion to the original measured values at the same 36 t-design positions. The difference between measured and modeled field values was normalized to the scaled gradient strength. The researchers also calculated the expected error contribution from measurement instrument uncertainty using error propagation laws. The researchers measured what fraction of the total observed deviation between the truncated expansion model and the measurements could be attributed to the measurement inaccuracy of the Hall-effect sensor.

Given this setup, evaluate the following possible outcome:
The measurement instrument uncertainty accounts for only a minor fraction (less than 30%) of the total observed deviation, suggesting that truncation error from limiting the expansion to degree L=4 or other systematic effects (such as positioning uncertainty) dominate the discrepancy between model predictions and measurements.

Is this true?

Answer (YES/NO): YES